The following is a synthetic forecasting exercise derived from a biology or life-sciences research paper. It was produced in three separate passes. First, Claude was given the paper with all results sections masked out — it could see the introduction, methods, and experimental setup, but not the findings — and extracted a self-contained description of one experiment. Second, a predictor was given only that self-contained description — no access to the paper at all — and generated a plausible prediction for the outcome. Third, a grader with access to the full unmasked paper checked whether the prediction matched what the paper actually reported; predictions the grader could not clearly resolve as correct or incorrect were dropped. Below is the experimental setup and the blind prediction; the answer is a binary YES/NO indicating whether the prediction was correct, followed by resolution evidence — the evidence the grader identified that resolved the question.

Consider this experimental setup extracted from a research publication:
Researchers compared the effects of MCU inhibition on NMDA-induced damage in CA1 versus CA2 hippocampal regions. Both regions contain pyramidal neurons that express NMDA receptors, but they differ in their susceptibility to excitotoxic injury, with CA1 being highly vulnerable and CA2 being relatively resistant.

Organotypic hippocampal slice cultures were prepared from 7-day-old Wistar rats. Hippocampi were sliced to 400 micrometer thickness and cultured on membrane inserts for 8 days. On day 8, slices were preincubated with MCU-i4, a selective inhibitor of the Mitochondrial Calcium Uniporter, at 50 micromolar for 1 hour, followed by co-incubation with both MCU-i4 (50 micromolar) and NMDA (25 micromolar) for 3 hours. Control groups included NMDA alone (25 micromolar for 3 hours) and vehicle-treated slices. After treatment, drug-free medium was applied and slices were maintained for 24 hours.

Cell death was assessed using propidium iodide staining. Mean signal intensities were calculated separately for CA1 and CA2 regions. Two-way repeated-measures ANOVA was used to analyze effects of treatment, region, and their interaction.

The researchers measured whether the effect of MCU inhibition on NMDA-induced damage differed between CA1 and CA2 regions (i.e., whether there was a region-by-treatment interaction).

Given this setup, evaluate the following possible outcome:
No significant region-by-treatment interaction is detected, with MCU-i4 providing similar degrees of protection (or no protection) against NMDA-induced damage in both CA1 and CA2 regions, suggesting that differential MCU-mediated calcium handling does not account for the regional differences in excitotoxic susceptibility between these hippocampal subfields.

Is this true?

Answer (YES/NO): NO